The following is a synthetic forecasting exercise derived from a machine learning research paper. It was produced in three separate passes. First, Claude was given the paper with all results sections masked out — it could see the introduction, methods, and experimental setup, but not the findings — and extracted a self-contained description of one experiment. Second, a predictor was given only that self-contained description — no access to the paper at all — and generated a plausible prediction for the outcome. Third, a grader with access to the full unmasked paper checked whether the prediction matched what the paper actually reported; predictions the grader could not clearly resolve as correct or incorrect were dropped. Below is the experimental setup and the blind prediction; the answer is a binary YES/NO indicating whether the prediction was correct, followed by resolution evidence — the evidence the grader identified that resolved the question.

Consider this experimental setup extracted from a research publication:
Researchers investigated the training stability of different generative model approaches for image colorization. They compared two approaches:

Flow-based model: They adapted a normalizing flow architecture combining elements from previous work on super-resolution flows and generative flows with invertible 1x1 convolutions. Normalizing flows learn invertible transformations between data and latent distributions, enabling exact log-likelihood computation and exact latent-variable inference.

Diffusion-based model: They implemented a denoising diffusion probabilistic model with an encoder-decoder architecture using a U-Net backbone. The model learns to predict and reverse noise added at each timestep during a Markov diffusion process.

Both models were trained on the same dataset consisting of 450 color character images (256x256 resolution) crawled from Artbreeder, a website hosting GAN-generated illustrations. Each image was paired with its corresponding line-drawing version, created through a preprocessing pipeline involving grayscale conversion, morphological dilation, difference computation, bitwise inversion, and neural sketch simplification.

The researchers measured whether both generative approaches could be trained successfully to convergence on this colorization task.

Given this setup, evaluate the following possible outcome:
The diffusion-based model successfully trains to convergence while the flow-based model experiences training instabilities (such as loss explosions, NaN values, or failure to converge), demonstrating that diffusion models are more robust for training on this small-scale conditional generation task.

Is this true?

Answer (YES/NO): YES